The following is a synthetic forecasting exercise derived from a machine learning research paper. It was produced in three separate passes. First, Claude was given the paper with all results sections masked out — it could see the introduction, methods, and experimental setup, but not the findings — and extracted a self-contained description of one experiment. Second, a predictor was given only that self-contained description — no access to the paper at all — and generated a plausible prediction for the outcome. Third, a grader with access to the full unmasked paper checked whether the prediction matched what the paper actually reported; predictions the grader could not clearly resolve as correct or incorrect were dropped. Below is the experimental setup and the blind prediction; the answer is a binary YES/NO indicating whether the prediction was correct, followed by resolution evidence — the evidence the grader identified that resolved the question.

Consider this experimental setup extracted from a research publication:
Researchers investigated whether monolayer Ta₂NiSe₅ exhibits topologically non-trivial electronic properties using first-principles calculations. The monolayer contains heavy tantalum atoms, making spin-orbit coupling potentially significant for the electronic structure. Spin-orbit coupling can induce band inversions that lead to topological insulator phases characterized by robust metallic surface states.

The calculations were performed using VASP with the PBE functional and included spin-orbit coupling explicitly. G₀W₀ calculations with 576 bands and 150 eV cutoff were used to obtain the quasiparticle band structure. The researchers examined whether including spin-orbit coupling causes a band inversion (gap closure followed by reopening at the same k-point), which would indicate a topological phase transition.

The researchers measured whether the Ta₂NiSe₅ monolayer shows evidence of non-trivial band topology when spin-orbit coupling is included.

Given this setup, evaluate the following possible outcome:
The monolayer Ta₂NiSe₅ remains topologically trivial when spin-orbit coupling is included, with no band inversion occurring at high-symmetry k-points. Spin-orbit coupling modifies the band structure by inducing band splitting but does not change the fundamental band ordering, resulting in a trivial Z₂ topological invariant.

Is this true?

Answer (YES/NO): YES